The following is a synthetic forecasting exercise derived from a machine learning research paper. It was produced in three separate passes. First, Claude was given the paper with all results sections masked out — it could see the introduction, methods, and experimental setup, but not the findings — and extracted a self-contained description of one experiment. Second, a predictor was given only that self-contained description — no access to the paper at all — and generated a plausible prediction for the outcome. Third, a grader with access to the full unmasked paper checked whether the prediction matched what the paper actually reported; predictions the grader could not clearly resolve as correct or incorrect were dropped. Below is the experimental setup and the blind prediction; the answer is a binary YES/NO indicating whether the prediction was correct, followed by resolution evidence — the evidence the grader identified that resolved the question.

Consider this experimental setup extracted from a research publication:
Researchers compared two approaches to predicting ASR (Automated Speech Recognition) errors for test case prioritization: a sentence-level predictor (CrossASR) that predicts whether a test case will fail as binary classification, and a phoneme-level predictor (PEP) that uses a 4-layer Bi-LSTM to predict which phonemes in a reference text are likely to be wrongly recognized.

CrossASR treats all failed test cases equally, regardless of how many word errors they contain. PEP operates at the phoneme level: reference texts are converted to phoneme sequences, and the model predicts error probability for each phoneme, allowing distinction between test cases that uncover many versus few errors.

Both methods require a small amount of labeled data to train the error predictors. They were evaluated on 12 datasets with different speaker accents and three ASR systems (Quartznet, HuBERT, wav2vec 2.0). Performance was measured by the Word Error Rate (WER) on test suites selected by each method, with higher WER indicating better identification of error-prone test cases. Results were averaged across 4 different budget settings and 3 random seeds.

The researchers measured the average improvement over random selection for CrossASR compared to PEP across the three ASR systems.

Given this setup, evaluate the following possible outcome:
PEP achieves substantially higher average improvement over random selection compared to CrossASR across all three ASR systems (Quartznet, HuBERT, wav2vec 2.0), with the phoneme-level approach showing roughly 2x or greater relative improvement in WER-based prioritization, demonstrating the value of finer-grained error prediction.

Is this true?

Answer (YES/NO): NO